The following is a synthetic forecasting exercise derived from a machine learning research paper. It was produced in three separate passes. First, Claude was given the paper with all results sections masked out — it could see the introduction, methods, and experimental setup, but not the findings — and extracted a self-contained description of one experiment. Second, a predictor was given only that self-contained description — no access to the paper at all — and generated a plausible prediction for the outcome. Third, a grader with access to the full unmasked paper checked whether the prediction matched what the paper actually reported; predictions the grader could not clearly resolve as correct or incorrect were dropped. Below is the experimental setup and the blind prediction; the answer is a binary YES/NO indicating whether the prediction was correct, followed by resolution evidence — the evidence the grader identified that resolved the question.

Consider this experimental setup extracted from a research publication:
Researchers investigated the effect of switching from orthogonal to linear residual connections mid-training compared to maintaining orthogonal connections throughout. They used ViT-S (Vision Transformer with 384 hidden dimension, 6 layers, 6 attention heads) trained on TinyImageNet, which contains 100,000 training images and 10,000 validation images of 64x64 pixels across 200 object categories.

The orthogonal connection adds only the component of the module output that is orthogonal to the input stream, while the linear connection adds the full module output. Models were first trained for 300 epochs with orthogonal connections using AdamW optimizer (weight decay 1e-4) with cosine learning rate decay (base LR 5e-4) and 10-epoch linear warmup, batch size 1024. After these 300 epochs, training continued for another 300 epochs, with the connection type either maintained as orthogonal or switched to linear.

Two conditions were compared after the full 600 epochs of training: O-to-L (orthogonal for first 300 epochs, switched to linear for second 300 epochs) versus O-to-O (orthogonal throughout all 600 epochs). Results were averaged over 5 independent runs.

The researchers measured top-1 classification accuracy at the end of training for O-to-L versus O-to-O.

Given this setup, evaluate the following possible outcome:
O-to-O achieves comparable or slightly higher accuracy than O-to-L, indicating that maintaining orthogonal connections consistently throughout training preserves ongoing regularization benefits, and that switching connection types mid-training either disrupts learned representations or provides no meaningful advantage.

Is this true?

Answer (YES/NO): NO